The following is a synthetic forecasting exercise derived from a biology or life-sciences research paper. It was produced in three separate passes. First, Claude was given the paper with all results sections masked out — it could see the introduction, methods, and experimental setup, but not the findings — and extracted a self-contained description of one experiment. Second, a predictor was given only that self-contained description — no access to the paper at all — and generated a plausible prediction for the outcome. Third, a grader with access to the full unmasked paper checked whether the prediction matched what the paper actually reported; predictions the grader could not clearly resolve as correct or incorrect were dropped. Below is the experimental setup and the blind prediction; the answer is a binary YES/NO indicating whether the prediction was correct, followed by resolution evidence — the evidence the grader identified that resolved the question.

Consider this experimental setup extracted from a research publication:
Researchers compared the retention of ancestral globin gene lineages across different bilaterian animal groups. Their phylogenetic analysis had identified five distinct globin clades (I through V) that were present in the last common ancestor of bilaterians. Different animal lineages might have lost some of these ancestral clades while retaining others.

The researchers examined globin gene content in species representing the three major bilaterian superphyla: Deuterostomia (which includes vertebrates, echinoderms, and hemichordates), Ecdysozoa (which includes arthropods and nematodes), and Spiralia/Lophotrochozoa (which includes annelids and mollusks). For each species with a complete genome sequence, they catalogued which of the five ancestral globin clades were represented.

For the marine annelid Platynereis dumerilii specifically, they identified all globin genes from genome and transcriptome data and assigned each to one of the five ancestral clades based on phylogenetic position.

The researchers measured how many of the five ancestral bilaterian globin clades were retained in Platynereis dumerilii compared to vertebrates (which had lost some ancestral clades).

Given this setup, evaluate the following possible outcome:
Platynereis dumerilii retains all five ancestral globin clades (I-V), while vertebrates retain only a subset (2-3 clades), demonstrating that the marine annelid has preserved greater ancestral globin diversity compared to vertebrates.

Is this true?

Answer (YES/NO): YES